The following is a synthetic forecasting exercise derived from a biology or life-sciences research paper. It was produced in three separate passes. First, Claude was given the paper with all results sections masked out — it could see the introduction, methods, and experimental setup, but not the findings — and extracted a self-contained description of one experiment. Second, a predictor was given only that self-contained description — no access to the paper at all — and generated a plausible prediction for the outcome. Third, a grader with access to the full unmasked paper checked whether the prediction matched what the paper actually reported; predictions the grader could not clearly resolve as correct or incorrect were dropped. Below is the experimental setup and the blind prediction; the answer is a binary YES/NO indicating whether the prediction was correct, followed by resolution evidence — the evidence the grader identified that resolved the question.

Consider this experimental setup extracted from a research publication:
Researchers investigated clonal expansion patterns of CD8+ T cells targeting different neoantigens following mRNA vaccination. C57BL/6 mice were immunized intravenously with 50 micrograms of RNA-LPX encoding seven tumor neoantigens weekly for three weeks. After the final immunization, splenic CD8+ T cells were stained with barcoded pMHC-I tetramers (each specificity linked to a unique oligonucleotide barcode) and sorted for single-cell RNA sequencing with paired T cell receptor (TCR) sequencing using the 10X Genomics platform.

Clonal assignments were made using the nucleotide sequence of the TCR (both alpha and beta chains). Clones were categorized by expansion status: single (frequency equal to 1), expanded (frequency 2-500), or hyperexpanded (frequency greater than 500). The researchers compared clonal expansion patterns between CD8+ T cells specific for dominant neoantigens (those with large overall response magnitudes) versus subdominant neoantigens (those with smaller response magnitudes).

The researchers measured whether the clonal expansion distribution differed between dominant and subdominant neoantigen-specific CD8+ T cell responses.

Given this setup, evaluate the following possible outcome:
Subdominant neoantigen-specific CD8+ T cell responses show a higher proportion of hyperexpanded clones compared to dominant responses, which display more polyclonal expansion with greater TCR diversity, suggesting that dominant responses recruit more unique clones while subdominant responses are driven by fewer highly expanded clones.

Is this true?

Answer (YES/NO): NO